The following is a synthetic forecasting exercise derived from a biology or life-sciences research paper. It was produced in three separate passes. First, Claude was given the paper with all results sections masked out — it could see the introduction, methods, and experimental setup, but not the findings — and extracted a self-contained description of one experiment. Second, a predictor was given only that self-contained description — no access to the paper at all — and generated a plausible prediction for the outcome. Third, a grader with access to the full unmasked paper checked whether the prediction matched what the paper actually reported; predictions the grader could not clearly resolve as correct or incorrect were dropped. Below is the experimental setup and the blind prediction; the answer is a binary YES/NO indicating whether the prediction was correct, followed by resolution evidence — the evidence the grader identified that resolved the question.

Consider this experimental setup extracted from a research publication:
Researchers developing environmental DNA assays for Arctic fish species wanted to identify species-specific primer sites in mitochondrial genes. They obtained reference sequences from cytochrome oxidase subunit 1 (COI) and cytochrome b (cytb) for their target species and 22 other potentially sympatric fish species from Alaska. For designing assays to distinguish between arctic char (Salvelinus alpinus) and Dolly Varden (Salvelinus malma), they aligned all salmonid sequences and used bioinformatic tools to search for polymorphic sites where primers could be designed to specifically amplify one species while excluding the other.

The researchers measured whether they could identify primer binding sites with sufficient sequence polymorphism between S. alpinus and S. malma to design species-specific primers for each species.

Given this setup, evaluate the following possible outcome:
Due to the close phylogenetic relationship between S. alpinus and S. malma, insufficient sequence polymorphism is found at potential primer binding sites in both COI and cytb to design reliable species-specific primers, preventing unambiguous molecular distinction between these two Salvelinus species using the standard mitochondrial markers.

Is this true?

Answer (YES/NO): YES